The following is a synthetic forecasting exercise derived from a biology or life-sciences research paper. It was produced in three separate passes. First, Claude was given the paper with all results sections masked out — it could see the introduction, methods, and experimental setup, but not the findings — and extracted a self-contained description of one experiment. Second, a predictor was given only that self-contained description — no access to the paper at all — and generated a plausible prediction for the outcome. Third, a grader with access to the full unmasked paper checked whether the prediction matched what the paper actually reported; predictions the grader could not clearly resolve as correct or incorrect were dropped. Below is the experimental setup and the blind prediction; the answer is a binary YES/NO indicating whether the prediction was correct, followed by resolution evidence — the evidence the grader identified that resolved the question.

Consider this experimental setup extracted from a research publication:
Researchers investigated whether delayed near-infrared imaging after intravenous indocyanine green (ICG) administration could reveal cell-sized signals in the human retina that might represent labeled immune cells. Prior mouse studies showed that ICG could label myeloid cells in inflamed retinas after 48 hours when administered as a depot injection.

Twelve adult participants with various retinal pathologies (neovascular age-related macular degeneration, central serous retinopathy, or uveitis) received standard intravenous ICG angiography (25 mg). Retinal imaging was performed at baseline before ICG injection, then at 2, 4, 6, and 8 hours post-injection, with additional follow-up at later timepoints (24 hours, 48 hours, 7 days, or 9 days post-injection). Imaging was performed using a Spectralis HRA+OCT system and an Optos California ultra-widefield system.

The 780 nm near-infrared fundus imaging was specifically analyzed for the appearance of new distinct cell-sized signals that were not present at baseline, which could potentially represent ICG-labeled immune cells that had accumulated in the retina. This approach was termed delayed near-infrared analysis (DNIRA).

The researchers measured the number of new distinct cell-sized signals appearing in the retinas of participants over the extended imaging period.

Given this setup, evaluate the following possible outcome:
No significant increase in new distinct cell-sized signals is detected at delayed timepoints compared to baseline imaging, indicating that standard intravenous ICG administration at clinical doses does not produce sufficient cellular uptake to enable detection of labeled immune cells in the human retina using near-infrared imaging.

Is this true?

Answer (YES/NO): YES